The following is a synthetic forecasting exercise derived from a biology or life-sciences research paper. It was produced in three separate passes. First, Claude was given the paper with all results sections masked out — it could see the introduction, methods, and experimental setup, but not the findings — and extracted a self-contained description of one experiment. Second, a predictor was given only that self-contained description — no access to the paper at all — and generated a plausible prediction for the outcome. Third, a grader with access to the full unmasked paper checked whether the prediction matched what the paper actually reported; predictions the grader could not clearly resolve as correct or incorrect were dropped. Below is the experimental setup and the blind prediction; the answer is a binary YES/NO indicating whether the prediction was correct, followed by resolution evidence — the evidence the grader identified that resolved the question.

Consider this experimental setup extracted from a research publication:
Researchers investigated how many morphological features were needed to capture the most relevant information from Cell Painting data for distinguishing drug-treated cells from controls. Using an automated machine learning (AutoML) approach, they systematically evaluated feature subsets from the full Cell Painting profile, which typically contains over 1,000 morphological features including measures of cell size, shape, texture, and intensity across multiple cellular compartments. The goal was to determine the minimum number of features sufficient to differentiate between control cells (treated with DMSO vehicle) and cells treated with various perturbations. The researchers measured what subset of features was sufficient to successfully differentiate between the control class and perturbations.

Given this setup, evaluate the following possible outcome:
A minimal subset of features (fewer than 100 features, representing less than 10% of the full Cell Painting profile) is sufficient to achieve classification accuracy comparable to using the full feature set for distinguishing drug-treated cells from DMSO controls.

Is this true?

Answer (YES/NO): YES